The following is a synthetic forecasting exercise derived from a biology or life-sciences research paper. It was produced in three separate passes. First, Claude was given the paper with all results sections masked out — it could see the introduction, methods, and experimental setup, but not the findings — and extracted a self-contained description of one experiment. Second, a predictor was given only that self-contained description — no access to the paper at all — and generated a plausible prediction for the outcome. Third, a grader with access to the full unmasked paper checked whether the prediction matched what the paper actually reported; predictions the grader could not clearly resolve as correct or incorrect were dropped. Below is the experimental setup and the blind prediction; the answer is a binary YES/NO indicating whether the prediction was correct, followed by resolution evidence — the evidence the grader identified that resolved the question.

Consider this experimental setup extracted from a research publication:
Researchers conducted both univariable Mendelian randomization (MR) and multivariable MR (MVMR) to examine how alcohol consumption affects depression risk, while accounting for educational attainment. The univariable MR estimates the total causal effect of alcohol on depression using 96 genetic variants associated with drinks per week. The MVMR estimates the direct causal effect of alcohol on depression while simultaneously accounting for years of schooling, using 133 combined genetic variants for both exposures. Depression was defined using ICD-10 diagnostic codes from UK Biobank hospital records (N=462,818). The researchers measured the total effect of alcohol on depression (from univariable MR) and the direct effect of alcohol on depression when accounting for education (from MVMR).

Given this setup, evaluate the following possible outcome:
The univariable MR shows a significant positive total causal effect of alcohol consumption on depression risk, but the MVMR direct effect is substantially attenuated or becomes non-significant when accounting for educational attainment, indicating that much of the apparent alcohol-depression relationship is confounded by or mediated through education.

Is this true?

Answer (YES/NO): YES